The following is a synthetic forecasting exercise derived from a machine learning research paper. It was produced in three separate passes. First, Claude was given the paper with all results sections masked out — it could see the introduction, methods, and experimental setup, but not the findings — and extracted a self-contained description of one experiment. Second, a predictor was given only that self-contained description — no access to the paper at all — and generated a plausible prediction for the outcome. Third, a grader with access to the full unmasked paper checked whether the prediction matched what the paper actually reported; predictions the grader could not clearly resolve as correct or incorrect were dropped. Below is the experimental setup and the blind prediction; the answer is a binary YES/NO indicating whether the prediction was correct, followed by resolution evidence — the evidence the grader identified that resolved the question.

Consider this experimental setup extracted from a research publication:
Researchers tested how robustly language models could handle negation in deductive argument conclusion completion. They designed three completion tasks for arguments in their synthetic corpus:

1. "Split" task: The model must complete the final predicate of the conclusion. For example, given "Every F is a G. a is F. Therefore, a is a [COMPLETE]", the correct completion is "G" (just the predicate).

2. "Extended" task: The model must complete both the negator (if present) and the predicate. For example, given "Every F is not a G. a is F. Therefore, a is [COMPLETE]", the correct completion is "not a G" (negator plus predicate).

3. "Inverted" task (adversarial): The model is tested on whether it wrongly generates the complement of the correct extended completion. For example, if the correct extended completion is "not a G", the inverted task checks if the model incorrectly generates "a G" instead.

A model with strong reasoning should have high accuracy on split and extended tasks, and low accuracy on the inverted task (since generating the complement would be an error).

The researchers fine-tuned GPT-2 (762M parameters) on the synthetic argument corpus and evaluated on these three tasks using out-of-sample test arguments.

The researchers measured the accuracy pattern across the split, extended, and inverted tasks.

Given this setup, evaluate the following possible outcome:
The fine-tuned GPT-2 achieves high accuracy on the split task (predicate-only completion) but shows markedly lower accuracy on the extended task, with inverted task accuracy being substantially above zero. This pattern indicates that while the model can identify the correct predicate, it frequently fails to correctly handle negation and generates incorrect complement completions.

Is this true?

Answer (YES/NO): NO